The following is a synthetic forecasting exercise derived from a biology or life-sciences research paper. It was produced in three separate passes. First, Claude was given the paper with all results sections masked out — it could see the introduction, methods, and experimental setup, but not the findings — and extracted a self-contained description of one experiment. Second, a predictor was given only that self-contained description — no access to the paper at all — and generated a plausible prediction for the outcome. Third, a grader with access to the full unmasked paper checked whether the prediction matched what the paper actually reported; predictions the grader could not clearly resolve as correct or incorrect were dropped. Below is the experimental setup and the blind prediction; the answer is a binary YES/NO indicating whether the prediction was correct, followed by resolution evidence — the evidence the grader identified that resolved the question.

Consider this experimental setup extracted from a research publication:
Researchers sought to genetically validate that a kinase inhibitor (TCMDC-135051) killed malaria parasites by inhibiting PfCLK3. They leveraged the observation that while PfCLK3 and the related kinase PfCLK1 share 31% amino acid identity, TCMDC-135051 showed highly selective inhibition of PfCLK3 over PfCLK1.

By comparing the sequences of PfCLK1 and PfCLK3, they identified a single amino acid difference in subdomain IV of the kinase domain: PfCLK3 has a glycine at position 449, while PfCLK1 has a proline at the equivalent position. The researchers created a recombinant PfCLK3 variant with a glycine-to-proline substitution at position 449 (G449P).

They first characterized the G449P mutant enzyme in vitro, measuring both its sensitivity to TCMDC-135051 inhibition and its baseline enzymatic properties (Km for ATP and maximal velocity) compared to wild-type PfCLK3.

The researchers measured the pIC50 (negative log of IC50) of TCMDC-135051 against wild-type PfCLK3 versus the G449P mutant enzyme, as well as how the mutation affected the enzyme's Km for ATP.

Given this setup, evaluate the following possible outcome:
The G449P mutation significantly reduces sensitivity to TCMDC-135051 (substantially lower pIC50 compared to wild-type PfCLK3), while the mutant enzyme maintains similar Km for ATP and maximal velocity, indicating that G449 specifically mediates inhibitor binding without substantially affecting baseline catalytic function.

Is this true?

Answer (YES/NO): NO